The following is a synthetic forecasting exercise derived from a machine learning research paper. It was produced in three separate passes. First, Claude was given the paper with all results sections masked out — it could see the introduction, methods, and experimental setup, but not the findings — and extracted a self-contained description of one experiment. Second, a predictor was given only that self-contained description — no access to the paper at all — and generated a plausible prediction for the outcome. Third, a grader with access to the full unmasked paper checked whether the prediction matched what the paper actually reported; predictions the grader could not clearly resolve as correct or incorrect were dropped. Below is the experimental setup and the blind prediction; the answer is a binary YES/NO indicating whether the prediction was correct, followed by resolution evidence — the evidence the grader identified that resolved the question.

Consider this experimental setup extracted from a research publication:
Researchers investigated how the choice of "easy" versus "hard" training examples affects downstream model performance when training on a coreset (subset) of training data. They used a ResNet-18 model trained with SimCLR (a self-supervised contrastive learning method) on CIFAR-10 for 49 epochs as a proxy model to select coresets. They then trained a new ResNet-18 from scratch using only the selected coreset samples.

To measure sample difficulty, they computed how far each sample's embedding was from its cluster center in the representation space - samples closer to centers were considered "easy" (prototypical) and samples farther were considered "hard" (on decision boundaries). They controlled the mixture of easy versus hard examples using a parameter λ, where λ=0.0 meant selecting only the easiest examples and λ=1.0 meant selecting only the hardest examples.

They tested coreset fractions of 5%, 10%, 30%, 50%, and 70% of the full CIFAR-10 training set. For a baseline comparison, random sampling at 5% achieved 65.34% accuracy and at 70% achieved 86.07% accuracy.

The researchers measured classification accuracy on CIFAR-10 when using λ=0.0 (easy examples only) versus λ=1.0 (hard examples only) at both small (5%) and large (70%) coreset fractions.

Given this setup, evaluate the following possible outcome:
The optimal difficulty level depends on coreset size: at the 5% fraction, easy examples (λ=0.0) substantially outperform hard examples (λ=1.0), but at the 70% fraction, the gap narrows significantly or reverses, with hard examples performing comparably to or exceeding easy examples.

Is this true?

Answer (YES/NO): YES